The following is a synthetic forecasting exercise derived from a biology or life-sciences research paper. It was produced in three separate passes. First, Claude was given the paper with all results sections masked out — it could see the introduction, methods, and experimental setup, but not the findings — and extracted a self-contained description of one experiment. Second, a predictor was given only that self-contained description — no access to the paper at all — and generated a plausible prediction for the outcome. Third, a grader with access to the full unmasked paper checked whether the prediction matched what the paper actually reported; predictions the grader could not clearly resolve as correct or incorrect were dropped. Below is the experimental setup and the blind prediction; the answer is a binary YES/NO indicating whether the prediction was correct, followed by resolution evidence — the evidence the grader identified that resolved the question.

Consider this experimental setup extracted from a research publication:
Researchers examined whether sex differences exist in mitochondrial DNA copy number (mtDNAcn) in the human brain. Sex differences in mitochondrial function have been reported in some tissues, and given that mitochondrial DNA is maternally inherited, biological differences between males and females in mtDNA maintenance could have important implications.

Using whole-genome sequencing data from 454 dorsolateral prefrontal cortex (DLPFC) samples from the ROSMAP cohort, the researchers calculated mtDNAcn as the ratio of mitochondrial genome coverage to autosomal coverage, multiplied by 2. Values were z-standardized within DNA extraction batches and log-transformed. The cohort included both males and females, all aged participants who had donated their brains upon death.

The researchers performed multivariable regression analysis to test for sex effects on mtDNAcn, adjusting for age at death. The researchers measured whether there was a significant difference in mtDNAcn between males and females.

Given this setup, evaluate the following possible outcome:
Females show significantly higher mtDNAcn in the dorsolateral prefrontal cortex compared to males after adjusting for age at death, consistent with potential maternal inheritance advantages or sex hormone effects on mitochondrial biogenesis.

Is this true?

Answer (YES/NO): NO